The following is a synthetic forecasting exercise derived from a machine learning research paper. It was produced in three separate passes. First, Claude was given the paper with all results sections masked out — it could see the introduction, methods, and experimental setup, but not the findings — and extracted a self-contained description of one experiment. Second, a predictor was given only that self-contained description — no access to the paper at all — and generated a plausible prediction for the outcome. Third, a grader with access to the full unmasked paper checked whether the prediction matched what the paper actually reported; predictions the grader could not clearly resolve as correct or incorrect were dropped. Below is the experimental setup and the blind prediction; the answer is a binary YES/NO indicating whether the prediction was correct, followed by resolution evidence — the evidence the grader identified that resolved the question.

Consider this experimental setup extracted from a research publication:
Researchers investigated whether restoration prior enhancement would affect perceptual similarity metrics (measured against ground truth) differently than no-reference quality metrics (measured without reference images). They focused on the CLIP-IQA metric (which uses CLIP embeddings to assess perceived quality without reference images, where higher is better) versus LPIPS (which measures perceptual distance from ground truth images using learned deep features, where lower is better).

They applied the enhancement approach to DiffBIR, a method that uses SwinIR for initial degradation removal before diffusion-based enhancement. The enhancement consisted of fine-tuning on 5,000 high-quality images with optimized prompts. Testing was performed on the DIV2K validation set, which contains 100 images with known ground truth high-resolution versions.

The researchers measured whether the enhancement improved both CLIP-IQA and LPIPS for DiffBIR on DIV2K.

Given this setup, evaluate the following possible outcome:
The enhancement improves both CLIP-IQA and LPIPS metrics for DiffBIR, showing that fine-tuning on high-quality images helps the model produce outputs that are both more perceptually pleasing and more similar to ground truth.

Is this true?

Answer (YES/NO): NO